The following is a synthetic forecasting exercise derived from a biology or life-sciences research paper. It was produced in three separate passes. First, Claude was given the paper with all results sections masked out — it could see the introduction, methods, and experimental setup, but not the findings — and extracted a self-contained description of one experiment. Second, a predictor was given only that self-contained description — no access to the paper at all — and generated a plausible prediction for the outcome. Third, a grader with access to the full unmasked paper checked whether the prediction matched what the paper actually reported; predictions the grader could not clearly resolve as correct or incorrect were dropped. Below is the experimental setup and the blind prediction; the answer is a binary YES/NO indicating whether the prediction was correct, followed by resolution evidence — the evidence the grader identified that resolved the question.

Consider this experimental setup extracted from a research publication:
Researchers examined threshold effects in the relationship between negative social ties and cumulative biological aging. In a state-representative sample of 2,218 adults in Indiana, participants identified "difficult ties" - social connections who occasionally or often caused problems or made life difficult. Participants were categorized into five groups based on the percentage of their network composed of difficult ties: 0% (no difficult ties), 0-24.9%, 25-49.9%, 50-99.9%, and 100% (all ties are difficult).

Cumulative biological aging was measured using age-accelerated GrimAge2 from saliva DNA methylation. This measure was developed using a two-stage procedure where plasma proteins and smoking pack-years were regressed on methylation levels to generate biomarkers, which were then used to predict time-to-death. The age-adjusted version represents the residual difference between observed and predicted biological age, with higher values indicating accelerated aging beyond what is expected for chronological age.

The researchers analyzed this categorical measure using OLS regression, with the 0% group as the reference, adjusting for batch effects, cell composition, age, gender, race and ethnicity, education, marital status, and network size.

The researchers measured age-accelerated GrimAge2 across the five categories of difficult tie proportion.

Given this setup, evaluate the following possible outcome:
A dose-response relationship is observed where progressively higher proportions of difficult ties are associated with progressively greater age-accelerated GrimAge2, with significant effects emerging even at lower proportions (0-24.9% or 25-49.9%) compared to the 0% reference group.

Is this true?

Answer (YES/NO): NO